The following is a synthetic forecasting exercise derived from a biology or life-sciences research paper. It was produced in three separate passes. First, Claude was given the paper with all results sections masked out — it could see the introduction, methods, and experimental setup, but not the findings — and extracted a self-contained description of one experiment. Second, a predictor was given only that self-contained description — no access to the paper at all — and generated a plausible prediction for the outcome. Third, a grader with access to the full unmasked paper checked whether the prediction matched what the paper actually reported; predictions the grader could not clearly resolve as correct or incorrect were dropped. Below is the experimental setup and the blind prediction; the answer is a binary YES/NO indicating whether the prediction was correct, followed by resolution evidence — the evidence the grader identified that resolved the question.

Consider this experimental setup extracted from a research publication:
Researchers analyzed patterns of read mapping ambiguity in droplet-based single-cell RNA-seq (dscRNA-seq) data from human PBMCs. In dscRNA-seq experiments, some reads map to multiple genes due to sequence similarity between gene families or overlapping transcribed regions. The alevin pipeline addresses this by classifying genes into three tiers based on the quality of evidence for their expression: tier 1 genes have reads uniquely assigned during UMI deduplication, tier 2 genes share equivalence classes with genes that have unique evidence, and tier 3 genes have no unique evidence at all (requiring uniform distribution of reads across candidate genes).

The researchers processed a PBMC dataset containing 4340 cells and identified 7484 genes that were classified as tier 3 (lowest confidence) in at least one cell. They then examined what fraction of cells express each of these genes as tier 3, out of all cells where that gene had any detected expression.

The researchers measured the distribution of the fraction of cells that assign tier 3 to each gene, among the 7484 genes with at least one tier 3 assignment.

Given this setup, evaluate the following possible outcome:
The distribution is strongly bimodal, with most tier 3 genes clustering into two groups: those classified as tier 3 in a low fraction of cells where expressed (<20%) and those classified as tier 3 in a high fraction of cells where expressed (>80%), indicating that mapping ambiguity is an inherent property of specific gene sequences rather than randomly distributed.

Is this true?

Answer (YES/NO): NO